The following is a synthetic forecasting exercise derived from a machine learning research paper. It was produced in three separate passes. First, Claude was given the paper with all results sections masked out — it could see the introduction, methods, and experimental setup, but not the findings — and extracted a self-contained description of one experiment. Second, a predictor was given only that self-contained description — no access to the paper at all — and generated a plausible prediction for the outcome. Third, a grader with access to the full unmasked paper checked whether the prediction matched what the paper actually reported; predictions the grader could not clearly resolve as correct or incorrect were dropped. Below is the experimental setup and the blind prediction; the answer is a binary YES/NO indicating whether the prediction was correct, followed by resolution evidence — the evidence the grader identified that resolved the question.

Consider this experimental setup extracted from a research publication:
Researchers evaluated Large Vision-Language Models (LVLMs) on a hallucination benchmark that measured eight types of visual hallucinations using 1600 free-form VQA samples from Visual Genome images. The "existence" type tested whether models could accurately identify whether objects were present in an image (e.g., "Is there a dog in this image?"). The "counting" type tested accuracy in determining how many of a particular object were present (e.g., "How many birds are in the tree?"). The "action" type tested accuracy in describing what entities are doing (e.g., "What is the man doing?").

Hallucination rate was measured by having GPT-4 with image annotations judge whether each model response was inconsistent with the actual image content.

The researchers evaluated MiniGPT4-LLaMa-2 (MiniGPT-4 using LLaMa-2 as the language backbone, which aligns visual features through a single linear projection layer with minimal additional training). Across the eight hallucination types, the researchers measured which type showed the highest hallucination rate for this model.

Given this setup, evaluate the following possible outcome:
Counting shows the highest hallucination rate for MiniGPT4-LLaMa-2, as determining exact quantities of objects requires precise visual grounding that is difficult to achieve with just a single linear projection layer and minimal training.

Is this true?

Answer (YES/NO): NO